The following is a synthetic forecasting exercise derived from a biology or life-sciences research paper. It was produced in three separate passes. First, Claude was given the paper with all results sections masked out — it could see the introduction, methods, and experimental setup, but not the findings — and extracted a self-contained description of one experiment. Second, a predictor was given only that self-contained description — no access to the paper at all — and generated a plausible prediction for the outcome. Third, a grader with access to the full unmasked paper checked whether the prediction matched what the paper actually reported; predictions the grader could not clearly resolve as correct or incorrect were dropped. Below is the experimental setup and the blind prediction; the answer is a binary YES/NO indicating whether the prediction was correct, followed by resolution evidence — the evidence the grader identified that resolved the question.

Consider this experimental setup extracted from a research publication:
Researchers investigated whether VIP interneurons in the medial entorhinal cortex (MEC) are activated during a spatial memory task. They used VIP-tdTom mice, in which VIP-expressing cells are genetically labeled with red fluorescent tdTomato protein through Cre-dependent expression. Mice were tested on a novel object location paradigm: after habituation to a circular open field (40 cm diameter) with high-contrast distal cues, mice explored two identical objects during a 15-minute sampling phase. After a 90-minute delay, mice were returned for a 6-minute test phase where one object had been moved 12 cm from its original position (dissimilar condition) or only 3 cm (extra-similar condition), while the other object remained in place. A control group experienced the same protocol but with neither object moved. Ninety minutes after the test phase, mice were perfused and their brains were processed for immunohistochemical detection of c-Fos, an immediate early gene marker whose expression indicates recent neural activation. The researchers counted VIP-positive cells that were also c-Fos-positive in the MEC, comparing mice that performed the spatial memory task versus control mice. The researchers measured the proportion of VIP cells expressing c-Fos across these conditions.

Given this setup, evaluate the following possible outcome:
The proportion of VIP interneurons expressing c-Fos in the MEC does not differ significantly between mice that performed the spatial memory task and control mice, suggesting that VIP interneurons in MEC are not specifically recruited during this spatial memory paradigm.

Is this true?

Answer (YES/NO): NO